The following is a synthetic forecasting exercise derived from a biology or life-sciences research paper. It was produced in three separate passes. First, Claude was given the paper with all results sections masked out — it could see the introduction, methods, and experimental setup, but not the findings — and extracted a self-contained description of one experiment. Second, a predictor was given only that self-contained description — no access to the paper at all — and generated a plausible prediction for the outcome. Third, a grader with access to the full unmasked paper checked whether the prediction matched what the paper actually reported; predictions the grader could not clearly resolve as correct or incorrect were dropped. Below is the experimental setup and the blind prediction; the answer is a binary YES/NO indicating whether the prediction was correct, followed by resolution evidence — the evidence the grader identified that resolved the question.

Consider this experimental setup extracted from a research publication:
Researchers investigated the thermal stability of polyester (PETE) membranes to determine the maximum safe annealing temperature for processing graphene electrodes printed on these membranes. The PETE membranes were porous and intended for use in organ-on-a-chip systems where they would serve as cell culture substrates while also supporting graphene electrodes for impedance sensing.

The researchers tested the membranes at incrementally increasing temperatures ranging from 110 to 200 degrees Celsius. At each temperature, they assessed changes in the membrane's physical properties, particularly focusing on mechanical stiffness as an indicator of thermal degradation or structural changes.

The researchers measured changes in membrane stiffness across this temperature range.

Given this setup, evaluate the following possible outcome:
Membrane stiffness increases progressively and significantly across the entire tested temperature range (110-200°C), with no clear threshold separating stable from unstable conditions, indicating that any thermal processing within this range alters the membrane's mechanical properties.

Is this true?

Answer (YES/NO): NO